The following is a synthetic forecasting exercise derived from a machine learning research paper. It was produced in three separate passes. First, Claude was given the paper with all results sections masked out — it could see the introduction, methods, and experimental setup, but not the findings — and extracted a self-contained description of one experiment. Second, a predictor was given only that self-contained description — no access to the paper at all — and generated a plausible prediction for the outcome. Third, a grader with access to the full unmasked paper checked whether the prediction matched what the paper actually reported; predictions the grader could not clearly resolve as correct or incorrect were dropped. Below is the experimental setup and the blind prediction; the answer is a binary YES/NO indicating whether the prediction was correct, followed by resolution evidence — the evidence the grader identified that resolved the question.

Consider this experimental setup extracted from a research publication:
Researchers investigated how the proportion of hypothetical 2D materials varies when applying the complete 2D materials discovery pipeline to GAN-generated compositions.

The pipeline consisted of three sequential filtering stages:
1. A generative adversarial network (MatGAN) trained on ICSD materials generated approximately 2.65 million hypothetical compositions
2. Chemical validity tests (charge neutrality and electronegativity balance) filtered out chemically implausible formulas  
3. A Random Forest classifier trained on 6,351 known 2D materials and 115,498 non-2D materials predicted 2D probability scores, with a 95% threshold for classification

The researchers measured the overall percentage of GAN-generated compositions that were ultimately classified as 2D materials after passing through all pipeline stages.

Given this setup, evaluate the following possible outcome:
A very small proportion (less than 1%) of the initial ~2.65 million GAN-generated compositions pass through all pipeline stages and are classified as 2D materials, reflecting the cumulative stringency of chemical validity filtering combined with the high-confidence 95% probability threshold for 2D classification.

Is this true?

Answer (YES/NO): YES